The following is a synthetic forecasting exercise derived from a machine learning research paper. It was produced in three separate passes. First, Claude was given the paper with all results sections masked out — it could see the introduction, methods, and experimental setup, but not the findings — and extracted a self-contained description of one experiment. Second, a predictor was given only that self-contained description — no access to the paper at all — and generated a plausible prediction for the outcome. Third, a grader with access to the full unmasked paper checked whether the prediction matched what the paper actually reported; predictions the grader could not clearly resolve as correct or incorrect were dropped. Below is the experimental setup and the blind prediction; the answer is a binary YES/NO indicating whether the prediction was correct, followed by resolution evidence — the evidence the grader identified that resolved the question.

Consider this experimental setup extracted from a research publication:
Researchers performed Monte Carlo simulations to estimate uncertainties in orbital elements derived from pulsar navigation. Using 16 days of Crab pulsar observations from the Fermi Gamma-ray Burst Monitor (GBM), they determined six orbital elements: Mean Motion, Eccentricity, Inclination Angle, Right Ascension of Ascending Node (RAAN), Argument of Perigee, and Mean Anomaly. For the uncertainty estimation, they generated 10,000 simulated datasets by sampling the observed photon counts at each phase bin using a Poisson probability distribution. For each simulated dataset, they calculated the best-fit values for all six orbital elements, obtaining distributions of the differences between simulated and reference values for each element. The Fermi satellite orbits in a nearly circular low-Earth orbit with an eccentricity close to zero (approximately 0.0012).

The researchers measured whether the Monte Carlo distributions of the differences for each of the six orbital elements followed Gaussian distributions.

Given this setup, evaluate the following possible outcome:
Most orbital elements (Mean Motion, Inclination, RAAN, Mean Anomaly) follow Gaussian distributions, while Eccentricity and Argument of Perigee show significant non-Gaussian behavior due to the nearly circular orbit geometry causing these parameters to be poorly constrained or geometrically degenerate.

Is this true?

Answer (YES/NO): NO